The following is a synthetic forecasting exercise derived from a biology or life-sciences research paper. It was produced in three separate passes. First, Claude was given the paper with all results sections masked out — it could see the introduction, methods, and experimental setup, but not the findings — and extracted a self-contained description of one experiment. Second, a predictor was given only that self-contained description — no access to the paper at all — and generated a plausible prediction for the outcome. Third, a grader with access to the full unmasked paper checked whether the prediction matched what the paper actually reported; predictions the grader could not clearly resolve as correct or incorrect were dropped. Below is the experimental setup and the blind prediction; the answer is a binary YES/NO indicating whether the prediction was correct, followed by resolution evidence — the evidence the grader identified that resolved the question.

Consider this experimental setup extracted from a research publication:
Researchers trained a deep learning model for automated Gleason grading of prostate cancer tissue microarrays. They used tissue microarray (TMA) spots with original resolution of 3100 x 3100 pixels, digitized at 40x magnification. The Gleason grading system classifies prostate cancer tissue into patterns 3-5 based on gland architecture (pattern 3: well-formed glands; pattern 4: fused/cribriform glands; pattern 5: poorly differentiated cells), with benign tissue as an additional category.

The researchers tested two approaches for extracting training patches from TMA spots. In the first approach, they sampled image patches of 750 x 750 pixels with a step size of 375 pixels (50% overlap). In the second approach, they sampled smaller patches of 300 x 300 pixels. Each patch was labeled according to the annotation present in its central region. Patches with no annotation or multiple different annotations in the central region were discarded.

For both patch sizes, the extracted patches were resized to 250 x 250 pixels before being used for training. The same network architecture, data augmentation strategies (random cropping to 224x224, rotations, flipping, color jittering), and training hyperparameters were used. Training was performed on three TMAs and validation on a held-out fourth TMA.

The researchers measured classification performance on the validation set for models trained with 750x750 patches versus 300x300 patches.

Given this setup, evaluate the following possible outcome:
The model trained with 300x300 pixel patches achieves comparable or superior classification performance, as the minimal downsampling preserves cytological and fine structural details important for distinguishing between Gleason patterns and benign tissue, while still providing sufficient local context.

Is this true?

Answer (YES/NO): NO